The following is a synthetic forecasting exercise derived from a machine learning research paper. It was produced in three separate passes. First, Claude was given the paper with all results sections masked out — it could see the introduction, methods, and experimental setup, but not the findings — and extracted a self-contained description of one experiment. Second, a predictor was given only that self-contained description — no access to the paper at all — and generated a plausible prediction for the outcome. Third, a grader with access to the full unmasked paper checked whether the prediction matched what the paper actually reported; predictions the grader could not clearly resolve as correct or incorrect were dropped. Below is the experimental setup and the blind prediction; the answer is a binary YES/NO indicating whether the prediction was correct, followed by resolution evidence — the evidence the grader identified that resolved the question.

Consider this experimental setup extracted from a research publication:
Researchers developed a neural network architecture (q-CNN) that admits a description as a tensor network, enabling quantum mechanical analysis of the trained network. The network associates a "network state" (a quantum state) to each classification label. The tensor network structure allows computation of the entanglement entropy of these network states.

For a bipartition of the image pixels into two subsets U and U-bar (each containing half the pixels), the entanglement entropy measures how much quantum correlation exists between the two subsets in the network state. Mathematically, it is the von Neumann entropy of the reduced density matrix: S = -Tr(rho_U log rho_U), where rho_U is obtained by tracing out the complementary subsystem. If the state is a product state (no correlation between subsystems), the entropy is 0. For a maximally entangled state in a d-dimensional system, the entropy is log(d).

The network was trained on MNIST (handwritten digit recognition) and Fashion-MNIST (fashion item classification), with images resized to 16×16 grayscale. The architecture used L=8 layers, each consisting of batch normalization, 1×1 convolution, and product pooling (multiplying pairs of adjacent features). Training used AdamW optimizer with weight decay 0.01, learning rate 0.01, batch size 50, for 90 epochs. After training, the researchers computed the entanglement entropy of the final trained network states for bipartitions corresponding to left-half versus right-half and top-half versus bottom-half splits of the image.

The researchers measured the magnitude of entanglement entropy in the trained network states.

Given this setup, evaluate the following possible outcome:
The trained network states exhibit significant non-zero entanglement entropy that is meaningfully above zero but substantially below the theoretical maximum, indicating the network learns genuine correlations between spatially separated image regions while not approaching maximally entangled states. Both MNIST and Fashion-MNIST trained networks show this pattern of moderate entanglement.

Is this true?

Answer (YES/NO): NO